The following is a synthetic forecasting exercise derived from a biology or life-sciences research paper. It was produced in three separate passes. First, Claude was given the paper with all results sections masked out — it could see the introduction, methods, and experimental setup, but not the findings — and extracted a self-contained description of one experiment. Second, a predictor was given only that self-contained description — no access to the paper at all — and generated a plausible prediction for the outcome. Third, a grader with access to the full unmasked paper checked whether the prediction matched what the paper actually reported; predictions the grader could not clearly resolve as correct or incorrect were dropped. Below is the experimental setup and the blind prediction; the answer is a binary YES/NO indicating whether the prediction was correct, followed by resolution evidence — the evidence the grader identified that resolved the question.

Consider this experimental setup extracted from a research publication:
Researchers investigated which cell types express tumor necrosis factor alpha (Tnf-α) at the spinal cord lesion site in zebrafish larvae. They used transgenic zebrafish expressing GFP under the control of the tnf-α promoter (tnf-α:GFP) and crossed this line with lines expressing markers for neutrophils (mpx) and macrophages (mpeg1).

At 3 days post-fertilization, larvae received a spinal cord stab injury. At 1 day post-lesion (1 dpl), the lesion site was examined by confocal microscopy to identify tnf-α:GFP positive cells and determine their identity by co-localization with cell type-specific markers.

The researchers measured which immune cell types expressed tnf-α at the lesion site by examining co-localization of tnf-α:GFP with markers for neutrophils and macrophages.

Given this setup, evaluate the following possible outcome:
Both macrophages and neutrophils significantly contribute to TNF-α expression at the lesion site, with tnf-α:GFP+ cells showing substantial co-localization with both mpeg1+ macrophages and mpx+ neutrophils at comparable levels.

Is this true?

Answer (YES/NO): NO